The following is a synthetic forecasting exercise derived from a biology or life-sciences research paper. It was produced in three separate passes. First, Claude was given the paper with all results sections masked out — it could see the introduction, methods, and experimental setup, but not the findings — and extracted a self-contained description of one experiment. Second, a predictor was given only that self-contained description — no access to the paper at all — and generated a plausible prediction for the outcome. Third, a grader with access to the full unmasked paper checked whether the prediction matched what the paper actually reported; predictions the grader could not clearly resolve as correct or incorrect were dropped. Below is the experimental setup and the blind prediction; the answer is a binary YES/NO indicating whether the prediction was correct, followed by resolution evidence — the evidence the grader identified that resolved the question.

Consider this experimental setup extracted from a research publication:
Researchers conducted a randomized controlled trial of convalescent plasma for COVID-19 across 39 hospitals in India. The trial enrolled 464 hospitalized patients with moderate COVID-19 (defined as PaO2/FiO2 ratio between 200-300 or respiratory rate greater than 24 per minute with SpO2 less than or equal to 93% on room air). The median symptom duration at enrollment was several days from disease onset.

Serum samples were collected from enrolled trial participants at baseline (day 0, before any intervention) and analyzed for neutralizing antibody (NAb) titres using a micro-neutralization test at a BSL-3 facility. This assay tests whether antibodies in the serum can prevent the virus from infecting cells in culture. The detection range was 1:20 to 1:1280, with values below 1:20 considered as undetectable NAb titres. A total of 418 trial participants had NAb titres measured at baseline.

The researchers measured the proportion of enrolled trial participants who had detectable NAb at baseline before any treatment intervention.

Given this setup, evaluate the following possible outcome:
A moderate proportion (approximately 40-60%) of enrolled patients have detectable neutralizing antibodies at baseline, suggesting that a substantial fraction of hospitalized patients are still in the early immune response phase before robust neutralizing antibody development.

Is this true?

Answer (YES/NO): NO